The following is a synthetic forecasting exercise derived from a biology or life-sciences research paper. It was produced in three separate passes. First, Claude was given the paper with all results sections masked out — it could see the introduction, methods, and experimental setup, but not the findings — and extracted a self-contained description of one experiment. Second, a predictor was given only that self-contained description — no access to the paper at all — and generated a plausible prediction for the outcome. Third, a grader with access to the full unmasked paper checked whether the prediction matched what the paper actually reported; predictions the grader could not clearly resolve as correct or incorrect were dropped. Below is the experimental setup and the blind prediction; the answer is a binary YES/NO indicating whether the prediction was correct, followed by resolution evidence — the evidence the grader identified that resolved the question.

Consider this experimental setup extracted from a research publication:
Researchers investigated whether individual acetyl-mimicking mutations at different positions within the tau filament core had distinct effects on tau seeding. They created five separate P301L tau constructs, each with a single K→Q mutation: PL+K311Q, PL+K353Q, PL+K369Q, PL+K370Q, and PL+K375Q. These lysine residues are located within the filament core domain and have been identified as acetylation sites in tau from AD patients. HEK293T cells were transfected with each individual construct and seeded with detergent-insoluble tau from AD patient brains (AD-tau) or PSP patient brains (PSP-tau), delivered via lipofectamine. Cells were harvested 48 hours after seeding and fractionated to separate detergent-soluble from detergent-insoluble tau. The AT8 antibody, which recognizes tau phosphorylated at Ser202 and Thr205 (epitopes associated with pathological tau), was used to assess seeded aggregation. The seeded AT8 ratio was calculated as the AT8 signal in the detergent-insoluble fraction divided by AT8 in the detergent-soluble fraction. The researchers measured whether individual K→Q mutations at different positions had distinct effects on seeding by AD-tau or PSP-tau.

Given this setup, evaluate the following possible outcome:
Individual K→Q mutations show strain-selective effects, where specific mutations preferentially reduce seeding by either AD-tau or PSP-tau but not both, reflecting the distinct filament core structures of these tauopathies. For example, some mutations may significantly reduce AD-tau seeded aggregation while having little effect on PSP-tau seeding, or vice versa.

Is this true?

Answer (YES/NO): NO